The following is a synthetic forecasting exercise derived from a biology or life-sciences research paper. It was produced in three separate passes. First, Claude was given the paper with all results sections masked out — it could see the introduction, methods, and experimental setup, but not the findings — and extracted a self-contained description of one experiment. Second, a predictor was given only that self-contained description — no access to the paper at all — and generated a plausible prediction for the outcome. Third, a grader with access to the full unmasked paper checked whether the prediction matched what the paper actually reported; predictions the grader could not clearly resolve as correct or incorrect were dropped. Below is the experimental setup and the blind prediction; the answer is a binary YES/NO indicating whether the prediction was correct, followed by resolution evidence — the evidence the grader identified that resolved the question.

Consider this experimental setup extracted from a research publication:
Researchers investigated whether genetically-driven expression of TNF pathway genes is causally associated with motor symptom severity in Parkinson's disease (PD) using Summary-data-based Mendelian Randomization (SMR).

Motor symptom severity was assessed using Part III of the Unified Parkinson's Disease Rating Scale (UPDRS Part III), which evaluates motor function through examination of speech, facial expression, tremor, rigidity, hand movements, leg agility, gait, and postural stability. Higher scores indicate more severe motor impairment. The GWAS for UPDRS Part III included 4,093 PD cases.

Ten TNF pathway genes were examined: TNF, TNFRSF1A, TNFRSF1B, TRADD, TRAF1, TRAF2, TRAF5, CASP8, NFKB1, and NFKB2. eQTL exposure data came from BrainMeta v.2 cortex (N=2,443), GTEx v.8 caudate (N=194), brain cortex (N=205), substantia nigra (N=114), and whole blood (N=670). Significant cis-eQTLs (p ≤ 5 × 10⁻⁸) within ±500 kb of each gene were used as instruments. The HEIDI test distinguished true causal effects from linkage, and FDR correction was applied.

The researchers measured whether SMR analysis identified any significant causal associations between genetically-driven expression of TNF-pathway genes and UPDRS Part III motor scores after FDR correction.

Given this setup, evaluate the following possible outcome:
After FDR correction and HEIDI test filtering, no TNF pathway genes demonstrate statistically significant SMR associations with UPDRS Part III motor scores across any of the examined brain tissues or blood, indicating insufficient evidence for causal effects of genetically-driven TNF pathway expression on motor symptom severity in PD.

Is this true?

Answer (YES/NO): YES